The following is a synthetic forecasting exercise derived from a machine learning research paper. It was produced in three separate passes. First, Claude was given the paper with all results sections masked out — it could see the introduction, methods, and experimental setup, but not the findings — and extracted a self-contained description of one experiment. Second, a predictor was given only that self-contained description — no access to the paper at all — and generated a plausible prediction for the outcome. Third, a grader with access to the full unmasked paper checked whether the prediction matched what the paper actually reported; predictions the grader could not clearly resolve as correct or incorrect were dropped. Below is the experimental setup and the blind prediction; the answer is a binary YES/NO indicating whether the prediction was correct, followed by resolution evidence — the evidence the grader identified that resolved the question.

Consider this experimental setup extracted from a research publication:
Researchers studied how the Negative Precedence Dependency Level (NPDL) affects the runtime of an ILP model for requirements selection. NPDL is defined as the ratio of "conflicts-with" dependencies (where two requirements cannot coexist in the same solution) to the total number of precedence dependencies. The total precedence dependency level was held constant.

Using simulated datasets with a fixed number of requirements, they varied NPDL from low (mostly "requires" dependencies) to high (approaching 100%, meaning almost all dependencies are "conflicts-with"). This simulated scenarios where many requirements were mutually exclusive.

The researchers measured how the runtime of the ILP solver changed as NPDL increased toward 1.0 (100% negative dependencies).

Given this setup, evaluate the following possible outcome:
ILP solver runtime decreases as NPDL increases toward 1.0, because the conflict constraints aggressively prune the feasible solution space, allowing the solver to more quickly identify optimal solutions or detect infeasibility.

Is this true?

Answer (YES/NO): NO